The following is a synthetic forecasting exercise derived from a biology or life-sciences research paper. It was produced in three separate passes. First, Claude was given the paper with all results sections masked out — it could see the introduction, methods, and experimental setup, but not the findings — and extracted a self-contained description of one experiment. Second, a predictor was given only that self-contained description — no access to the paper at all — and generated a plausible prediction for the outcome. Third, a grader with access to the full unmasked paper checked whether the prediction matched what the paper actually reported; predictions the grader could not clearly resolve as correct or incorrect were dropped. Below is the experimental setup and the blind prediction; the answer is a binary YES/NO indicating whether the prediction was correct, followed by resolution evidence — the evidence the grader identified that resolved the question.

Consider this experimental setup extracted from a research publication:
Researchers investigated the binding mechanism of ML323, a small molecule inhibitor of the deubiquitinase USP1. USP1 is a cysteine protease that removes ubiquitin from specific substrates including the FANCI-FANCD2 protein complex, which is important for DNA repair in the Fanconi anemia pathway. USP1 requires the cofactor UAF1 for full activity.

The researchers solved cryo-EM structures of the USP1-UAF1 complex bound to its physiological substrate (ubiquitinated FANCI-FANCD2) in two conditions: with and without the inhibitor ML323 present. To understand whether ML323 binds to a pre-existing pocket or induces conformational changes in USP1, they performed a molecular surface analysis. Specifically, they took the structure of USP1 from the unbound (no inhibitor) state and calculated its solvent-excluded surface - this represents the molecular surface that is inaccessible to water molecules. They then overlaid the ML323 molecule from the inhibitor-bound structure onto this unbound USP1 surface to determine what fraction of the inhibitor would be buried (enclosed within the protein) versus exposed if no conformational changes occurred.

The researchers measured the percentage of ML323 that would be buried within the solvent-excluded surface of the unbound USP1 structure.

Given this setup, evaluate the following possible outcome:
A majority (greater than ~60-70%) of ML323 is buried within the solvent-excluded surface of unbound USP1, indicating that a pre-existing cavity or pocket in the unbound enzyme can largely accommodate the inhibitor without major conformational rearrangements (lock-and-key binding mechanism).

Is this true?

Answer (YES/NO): NO